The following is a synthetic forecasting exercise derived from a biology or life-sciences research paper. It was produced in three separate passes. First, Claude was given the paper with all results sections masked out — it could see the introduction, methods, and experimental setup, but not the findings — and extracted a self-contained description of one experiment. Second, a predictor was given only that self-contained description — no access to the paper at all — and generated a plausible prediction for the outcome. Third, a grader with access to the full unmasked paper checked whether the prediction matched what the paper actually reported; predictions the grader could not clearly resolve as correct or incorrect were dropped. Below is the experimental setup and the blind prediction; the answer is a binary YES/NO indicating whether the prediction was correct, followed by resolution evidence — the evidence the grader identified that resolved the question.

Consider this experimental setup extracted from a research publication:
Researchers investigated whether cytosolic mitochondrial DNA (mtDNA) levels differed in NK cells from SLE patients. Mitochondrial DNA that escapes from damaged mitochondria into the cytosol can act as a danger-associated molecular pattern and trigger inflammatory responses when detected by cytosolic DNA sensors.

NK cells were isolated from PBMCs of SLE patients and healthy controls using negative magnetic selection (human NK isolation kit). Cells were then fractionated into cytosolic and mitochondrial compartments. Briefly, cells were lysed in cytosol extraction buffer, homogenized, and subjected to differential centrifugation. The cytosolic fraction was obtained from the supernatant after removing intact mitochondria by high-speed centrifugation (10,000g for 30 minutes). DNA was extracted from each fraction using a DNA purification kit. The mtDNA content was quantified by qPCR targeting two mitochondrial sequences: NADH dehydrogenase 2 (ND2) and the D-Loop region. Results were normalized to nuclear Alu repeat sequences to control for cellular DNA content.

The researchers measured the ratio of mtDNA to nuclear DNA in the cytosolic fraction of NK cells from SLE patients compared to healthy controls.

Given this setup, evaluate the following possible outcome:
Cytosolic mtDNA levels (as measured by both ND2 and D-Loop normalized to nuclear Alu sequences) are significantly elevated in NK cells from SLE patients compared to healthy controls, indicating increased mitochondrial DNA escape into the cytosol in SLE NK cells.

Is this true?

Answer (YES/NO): YES